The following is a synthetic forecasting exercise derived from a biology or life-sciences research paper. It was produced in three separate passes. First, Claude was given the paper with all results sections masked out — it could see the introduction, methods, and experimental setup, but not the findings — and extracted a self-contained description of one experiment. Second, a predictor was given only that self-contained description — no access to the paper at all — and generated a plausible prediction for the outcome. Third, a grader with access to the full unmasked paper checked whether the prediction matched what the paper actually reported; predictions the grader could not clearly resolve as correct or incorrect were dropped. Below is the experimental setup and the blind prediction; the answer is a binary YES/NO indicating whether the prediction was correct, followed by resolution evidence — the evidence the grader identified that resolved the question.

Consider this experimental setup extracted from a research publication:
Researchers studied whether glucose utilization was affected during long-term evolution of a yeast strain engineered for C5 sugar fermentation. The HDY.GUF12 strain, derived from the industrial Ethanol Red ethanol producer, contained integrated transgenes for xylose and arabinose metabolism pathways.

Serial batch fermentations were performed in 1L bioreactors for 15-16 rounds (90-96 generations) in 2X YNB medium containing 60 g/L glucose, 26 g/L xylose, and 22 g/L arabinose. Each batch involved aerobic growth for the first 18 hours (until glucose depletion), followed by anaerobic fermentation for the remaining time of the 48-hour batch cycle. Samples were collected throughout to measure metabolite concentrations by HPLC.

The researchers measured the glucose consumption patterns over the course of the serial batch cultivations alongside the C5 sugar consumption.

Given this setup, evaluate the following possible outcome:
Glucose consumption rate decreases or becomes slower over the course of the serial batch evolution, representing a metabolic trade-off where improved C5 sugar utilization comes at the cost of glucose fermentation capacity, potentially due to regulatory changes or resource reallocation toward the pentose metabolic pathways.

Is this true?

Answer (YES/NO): NO